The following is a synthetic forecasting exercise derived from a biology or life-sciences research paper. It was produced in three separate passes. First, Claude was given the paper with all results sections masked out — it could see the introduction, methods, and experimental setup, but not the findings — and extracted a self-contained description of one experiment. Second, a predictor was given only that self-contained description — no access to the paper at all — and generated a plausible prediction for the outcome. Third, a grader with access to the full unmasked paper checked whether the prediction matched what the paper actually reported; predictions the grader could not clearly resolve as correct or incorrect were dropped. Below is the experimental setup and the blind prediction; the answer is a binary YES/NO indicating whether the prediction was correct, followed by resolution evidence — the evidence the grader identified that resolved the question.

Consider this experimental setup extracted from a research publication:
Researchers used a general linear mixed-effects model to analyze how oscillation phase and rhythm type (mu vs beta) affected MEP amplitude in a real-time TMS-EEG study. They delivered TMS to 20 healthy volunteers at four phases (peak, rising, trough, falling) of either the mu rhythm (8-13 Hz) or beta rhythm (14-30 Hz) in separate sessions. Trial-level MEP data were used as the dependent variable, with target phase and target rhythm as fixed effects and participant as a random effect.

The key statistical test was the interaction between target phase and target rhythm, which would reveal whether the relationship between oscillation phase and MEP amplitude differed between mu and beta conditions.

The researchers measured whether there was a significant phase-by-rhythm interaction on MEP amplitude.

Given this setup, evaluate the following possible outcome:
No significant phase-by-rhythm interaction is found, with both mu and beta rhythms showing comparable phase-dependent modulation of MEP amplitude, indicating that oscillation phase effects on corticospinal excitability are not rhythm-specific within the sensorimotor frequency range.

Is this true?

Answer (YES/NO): NO